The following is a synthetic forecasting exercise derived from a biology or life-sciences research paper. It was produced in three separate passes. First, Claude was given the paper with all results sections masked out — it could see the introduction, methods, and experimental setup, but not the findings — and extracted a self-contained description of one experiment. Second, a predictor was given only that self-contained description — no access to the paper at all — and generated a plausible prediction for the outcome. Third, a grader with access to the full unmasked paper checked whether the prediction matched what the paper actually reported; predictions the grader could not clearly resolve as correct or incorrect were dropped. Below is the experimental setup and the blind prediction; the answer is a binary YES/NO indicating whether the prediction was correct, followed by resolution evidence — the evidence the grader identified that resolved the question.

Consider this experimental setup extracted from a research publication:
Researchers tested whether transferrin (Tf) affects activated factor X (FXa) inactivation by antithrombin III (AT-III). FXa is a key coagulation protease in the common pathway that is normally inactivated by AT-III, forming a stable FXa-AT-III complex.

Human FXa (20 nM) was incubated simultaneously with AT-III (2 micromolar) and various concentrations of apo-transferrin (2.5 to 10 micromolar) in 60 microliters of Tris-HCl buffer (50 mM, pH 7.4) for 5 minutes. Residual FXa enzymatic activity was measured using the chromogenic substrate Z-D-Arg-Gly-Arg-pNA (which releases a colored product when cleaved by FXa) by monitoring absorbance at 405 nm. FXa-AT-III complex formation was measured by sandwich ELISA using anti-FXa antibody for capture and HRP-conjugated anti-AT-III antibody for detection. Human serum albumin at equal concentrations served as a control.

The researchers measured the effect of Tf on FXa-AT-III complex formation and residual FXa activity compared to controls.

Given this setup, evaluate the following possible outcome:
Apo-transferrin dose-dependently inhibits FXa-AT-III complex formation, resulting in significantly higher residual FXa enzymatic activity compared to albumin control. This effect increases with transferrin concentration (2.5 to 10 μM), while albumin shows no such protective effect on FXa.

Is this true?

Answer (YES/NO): YES